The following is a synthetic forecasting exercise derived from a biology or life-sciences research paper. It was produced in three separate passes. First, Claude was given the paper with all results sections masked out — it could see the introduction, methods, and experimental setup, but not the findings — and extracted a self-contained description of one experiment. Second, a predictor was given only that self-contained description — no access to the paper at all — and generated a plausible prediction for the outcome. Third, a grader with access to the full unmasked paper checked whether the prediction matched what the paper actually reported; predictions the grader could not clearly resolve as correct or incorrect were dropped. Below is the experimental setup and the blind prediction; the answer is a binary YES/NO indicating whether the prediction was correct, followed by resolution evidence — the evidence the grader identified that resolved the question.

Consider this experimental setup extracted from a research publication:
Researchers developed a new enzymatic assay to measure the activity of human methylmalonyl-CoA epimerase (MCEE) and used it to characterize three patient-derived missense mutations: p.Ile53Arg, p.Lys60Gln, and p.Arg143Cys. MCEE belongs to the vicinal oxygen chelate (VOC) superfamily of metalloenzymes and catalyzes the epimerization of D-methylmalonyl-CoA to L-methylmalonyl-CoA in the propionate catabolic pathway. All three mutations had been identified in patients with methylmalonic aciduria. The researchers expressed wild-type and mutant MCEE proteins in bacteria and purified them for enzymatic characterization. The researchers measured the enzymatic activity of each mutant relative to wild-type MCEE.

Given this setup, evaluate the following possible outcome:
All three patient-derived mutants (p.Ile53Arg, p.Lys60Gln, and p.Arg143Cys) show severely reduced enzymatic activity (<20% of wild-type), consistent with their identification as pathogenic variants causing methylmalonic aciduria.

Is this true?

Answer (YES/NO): NO